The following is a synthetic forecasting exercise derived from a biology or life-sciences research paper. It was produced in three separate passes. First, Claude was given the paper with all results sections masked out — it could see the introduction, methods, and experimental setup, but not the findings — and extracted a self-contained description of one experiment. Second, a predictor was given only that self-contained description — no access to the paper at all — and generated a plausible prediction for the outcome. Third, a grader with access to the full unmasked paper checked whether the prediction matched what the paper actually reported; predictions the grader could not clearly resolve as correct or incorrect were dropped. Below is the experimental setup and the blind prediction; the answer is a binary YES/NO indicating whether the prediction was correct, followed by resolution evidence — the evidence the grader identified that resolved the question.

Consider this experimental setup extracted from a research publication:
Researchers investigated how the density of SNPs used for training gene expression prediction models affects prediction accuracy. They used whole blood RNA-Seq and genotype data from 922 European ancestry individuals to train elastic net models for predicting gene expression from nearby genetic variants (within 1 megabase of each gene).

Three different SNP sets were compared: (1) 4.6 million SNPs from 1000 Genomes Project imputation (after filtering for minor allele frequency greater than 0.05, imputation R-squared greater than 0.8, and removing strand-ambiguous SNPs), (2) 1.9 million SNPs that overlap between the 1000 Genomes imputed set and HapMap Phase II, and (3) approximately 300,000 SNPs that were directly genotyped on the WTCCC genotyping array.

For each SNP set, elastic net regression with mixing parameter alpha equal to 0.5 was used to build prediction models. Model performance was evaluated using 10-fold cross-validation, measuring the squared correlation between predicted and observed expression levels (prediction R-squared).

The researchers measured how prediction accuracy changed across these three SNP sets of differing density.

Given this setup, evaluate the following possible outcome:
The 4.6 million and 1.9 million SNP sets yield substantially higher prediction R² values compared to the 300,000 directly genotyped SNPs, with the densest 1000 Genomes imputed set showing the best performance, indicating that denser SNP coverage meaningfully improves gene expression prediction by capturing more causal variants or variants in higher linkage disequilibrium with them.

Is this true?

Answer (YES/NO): NO